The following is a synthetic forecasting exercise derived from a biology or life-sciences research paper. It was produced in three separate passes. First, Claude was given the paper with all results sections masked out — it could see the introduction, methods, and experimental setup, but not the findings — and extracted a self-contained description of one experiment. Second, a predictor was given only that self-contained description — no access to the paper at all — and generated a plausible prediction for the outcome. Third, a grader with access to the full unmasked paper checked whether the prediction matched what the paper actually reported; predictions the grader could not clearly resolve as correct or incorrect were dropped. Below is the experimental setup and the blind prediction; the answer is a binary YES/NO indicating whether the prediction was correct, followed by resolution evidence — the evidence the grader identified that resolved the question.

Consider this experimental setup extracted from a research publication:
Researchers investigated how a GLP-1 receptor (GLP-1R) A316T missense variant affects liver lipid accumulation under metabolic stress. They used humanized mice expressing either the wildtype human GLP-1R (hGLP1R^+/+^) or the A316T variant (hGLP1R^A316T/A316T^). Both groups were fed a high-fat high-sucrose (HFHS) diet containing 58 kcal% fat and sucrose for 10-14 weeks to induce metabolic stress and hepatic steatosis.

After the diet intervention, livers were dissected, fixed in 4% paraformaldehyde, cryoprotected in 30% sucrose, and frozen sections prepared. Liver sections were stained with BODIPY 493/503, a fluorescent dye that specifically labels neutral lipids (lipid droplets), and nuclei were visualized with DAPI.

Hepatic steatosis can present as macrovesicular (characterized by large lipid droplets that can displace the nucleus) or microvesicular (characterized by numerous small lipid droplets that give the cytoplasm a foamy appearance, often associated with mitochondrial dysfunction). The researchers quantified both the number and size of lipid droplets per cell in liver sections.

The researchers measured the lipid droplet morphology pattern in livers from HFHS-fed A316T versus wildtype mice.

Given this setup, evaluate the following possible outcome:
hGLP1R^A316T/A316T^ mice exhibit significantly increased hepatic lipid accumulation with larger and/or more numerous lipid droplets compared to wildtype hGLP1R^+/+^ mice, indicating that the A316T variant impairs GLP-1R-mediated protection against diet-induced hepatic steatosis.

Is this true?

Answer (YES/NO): NO